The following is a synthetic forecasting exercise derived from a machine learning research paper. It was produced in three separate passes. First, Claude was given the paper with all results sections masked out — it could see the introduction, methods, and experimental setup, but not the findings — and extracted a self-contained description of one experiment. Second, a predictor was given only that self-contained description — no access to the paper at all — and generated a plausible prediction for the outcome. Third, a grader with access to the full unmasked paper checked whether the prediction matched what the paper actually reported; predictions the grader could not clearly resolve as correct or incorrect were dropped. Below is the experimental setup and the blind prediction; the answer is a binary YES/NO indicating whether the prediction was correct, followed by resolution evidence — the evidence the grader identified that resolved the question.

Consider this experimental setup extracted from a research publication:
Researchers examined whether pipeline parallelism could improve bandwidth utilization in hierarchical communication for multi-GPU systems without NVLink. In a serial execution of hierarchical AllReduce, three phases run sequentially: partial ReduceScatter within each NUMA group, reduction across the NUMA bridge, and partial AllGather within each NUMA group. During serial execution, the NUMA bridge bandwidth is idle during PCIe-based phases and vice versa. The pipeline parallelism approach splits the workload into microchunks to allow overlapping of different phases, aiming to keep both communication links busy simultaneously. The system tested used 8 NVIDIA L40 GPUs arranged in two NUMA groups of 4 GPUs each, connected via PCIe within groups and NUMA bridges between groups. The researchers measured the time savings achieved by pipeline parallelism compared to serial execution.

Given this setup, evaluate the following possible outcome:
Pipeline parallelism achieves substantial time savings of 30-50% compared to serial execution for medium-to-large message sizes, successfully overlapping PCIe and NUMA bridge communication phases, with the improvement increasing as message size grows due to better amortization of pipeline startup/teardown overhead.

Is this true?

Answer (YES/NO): NO